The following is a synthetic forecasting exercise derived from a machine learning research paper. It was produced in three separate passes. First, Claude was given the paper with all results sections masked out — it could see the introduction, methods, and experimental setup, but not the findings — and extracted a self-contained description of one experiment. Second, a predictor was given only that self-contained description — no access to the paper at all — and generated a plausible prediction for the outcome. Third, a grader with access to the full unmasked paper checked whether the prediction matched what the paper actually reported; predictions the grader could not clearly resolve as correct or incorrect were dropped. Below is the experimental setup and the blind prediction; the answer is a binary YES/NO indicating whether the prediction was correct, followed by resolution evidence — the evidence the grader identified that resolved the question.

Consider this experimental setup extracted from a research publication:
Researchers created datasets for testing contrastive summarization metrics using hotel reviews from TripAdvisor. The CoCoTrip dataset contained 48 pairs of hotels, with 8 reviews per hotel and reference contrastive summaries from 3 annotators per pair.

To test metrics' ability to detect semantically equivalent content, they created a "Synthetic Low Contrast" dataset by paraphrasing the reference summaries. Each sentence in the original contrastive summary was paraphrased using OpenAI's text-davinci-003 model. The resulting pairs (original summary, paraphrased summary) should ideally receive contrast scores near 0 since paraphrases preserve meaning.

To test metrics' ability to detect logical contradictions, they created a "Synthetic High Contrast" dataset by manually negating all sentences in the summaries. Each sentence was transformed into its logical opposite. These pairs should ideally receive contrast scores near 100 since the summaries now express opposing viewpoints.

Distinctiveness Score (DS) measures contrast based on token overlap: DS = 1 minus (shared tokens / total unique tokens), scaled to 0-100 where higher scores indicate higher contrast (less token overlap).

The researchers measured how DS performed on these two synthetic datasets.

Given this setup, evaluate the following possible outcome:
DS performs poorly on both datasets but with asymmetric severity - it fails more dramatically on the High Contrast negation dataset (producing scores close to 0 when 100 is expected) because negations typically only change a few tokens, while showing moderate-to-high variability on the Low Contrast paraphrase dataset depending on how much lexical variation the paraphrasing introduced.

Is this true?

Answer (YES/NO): NO